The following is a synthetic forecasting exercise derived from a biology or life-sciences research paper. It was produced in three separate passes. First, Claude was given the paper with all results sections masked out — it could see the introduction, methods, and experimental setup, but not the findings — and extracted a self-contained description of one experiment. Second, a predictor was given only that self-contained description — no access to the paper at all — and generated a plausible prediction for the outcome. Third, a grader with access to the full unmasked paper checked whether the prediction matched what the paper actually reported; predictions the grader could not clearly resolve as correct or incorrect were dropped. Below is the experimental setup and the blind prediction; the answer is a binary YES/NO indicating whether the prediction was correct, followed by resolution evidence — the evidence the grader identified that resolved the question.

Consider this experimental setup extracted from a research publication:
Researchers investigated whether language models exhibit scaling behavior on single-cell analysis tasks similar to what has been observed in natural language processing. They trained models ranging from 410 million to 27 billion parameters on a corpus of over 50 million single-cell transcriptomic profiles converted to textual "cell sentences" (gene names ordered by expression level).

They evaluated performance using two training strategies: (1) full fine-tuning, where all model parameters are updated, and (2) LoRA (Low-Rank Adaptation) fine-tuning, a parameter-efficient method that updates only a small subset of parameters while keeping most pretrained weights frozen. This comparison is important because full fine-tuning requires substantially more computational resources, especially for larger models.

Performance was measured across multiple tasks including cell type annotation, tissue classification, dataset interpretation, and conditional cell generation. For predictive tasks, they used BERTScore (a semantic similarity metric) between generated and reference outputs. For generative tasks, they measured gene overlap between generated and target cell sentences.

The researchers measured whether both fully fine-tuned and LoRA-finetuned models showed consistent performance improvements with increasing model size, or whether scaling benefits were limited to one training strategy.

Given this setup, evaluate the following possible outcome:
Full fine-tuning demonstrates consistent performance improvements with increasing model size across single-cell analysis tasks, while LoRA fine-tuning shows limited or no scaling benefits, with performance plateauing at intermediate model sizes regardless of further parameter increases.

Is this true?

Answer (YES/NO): NO